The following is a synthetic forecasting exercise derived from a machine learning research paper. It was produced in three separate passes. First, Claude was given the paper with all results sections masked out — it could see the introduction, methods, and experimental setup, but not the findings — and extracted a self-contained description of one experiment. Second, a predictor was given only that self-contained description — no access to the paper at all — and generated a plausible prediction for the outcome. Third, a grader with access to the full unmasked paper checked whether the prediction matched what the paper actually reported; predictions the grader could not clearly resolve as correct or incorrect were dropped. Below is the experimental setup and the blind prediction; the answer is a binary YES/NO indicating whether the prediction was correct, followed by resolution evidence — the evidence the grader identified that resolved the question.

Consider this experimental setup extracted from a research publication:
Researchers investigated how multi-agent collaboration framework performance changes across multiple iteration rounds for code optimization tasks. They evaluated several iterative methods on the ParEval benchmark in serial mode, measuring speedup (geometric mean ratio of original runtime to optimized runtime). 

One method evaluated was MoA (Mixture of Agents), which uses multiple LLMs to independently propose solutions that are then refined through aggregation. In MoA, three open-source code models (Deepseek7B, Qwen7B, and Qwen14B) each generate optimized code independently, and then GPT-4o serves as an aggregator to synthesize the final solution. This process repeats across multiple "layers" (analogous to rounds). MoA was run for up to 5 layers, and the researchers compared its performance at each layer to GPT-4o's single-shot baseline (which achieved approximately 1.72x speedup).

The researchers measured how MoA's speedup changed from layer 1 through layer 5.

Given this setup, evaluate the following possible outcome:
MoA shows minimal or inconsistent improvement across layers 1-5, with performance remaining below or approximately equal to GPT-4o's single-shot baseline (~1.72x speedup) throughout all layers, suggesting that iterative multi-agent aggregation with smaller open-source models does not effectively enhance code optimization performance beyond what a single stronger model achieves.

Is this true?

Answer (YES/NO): NO